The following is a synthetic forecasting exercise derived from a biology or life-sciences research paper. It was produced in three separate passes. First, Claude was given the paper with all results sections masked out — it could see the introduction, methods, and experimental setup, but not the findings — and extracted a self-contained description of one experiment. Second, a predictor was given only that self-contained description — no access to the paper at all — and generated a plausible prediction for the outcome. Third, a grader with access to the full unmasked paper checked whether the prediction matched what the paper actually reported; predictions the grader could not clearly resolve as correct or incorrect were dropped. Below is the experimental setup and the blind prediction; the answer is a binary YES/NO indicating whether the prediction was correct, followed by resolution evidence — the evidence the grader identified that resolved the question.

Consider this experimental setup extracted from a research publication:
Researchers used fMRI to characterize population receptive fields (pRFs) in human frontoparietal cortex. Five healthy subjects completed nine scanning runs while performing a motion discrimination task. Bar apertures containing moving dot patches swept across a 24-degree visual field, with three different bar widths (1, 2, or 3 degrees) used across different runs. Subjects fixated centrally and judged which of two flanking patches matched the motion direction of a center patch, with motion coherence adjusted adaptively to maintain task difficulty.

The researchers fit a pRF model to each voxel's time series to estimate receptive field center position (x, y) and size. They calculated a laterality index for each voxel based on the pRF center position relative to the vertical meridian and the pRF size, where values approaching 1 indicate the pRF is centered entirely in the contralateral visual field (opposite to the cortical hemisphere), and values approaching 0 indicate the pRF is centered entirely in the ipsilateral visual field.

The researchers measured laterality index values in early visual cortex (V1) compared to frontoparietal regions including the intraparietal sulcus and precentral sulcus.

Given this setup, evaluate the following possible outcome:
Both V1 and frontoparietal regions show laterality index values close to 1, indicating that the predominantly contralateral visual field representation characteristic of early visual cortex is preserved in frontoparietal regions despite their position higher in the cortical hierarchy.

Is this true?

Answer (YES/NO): NO